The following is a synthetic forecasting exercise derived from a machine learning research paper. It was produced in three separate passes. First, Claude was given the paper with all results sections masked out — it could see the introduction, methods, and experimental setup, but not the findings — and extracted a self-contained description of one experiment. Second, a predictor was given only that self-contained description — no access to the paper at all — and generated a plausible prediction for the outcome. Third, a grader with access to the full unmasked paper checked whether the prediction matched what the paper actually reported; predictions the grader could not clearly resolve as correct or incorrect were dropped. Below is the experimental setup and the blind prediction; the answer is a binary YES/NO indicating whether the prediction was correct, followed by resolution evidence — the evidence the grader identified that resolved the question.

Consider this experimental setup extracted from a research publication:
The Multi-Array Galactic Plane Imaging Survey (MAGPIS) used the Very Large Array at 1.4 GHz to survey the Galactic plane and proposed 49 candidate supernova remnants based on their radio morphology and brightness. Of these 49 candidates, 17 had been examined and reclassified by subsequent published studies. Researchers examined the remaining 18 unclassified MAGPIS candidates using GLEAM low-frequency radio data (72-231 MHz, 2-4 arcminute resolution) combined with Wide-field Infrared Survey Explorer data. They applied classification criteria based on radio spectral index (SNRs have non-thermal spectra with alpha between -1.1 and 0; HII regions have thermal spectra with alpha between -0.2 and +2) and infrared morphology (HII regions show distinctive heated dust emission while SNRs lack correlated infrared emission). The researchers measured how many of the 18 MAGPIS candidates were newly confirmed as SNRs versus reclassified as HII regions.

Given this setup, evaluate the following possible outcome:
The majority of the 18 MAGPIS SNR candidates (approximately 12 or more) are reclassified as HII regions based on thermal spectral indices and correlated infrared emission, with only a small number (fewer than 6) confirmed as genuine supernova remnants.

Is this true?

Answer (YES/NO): NO